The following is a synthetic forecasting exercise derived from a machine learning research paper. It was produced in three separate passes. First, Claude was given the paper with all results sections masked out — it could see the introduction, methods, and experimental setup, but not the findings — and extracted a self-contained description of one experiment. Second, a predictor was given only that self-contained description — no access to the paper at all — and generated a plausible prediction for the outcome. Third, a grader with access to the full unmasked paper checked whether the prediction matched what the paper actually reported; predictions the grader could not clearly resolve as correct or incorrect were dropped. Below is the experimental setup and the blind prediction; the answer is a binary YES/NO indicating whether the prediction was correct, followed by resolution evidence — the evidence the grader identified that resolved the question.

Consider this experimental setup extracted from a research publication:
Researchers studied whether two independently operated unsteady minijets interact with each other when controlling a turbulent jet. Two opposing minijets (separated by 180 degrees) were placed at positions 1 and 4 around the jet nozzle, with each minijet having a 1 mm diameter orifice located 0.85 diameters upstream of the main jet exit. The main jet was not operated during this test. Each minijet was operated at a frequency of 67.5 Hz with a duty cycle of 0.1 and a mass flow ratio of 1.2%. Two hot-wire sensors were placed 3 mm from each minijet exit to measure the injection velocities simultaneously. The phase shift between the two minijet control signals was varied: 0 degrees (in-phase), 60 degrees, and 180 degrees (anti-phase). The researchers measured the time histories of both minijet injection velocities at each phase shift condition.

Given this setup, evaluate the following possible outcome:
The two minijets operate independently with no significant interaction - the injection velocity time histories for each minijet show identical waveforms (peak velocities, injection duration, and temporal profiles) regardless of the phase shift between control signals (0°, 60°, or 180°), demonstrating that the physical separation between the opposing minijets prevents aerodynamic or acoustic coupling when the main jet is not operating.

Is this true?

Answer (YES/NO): YES